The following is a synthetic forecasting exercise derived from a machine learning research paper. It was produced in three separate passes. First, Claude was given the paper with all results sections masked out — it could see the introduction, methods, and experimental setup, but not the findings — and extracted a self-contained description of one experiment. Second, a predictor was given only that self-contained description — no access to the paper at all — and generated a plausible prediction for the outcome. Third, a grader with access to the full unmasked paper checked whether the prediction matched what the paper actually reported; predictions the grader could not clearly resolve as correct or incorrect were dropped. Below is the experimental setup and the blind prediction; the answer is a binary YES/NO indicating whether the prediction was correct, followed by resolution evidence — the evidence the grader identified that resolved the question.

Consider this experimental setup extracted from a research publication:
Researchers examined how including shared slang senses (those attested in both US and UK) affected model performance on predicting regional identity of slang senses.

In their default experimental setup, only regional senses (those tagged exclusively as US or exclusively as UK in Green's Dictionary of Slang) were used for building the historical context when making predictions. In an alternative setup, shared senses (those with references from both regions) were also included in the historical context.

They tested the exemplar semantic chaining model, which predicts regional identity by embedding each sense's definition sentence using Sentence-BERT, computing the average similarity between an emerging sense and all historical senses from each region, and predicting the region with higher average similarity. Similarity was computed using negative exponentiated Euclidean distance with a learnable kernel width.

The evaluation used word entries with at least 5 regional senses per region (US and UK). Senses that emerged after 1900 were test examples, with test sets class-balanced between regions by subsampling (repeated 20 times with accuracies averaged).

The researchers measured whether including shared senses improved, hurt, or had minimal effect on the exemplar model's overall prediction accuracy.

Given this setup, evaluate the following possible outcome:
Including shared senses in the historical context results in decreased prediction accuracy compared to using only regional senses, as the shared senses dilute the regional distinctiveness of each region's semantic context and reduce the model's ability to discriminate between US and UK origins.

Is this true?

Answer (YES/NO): NO